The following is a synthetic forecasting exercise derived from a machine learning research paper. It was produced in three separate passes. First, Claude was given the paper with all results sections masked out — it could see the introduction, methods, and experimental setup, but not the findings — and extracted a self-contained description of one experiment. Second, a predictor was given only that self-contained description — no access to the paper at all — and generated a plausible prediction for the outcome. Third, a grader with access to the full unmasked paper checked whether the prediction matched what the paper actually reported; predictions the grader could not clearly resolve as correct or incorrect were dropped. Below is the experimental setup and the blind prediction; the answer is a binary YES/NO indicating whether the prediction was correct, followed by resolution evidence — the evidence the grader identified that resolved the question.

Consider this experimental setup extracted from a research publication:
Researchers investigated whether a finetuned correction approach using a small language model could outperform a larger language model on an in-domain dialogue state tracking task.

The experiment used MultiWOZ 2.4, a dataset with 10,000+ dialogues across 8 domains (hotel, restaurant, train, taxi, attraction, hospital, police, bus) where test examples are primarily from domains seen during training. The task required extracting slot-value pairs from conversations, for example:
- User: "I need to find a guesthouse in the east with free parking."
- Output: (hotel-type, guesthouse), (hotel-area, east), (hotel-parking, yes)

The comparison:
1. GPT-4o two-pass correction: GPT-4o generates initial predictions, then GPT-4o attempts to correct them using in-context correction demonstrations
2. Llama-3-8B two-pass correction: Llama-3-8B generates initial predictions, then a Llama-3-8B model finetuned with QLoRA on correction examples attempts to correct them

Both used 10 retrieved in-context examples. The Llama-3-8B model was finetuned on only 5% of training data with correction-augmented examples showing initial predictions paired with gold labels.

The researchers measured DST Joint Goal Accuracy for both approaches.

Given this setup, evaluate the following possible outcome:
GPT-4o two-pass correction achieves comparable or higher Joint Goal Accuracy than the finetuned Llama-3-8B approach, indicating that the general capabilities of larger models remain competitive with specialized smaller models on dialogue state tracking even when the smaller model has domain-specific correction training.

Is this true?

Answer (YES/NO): NO